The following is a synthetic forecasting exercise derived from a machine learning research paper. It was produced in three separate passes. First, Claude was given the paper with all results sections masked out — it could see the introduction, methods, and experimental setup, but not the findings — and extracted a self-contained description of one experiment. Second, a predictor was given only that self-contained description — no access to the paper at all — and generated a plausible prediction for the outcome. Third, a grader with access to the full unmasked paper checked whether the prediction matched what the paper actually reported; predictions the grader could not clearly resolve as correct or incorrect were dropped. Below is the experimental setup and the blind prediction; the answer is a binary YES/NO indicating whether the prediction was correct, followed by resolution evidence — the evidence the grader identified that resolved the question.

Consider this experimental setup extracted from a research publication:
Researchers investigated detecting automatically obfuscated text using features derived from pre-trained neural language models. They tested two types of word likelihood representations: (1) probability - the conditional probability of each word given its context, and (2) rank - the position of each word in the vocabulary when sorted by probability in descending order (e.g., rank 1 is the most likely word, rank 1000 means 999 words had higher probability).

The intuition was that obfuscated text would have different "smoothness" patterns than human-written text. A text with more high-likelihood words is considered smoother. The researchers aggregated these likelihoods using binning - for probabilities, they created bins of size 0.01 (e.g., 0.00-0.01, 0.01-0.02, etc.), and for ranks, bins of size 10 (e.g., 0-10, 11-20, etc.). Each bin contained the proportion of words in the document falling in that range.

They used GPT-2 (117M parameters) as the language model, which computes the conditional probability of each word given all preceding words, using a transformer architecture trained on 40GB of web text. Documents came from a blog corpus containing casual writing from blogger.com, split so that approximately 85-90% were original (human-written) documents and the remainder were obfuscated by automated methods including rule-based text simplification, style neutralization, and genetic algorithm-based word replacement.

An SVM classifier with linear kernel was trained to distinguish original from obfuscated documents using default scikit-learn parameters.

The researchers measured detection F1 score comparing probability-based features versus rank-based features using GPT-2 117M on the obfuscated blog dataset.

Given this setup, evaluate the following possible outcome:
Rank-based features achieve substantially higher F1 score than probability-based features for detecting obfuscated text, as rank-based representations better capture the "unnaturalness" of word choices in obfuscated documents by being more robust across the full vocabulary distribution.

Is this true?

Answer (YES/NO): NO